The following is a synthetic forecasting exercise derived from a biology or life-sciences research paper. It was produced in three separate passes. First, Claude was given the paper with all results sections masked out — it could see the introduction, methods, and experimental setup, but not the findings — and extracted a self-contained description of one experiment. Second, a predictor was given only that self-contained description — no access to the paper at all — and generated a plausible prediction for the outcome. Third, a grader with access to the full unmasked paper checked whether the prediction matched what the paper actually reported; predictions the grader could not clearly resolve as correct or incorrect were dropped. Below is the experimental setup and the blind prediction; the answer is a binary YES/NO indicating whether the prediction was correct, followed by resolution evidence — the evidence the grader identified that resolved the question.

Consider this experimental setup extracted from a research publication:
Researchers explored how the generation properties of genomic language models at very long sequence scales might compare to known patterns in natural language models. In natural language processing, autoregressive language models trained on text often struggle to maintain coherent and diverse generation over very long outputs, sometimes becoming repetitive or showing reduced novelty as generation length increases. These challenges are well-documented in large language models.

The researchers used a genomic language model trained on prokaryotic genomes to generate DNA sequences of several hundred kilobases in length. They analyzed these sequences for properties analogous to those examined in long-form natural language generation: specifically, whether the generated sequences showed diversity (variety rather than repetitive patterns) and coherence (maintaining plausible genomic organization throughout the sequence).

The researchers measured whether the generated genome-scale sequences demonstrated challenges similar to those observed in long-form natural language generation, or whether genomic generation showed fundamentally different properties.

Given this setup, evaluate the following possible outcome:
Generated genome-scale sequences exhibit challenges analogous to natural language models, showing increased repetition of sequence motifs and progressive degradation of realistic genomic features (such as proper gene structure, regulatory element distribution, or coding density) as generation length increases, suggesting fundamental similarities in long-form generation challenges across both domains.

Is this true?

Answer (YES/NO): NO